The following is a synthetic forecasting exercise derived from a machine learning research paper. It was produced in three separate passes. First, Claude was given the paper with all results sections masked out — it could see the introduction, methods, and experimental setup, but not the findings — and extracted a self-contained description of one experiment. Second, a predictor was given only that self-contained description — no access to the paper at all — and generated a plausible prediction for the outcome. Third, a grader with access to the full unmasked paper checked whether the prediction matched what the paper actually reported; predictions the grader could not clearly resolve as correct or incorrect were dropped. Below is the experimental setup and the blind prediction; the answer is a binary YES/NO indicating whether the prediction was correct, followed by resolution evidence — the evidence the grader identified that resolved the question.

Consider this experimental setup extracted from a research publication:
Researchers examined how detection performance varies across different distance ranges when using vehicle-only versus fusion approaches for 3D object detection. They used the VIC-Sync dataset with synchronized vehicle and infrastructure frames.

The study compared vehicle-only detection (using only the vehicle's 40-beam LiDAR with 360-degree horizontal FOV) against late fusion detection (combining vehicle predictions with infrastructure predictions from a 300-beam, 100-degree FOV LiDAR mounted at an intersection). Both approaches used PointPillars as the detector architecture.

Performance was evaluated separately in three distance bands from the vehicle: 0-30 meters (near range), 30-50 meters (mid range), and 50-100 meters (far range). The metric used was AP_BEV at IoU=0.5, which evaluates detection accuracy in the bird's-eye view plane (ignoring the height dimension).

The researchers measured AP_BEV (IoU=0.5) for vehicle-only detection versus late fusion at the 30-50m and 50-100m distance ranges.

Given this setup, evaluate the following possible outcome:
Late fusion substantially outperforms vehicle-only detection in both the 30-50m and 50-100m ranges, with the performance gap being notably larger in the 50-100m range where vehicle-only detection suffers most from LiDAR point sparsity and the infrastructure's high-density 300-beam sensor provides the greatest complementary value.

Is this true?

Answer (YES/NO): NO